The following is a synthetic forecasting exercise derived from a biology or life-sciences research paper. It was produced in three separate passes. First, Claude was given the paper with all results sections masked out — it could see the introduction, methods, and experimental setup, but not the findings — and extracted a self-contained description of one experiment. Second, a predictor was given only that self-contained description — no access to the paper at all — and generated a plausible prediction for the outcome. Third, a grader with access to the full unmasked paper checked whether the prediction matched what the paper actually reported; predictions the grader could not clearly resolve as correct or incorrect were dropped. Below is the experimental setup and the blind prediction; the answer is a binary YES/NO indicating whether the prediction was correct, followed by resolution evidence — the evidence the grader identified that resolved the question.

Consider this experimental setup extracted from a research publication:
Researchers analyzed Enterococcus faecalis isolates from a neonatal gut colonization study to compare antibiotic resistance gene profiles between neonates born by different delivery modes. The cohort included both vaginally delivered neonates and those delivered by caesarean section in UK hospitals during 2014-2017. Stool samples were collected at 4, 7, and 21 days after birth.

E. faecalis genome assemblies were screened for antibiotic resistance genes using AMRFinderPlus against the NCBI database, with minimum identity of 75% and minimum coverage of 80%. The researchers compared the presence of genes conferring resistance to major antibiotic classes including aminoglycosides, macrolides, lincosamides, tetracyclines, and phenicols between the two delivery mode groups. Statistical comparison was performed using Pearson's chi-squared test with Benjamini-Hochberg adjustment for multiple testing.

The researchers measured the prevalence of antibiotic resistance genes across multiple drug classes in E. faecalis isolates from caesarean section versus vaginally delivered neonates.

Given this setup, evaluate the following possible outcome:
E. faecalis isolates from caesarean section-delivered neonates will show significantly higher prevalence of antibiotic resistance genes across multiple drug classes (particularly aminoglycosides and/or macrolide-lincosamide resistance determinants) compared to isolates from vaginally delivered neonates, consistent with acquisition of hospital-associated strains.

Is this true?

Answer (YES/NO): NO